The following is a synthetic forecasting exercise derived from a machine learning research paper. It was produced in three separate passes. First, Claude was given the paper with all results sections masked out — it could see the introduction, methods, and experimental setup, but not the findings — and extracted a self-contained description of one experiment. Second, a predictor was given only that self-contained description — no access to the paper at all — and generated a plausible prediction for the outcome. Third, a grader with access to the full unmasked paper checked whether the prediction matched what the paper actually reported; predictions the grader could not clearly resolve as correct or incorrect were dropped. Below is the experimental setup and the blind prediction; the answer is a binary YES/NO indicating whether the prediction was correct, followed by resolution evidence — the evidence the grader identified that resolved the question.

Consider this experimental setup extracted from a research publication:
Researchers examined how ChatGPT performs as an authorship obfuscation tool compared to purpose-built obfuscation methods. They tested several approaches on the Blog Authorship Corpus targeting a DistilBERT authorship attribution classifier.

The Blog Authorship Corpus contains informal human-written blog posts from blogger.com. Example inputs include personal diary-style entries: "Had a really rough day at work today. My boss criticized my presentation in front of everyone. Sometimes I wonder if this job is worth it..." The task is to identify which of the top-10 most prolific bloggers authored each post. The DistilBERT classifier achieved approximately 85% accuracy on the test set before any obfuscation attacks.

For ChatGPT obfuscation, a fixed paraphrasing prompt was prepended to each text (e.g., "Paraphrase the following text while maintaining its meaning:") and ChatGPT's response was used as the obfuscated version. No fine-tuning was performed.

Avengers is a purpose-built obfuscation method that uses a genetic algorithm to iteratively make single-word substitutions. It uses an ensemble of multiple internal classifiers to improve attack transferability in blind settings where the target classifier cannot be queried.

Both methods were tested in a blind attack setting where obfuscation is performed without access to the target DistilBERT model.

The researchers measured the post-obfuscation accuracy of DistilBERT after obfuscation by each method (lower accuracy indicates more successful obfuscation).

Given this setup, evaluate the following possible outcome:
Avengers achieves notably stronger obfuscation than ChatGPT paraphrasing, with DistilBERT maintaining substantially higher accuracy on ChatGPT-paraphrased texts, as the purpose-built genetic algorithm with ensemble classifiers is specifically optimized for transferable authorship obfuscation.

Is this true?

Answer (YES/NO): YES